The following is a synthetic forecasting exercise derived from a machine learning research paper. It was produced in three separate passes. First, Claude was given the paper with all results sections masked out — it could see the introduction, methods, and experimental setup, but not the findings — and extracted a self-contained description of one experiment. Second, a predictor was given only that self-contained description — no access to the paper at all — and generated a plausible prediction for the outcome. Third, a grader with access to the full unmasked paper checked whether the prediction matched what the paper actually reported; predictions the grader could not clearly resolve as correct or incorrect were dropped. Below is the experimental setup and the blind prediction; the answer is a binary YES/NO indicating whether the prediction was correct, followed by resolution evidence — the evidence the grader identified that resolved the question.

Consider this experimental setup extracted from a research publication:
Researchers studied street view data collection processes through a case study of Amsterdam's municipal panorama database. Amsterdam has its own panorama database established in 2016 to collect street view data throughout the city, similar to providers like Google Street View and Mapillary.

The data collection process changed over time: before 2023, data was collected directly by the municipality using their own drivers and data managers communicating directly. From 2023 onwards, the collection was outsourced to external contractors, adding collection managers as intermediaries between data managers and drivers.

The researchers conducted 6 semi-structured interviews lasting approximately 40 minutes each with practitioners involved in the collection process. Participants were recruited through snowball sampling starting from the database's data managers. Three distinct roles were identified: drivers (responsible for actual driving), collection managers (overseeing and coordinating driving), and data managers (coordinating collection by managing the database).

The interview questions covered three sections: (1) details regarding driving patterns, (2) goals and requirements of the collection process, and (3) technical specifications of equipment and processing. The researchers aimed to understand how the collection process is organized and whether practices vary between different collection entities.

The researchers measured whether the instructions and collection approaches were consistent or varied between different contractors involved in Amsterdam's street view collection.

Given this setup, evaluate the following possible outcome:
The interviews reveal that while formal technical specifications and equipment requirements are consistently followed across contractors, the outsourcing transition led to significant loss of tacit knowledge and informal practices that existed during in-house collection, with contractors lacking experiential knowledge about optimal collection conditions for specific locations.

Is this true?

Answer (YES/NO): NO